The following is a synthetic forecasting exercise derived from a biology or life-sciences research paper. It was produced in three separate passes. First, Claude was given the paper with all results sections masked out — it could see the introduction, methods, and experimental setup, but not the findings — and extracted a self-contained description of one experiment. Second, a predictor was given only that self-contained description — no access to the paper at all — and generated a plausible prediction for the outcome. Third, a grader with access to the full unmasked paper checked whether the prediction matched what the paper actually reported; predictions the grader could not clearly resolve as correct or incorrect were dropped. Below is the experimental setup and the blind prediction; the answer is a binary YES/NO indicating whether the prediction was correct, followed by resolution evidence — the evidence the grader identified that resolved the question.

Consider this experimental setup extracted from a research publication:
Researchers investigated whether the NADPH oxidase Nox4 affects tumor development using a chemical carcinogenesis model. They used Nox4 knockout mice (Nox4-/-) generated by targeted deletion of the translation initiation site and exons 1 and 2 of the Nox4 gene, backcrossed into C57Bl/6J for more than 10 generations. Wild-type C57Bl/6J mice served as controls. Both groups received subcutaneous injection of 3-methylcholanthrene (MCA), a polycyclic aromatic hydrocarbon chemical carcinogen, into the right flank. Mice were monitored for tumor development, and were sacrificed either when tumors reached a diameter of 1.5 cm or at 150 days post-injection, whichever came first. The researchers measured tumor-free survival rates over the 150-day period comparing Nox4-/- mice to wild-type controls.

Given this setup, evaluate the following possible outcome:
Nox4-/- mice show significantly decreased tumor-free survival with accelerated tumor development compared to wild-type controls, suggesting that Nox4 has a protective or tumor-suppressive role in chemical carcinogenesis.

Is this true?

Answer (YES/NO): YES